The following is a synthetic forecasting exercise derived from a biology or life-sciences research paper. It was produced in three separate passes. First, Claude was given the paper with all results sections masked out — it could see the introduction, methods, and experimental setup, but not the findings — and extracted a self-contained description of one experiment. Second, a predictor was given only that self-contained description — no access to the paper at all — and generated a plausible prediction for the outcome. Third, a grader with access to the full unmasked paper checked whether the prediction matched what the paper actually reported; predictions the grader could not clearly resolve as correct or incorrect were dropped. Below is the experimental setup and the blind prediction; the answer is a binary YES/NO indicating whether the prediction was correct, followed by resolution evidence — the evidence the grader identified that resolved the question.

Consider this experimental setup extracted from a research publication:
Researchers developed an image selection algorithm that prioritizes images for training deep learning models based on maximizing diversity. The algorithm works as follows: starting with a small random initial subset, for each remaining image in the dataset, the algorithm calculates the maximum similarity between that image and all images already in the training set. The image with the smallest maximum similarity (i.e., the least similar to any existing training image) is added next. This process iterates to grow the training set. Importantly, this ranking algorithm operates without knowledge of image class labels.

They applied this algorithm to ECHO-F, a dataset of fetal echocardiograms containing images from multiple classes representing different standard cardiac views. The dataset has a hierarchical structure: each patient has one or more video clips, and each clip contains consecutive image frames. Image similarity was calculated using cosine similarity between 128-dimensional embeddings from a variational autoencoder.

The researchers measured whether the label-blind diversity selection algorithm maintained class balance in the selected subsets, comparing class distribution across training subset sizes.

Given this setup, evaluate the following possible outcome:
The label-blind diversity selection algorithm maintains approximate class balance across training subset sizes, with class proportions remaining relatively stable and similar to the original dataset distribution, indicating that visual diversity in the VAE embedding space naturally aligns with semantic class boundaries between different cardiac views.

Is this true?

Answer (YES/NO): NO